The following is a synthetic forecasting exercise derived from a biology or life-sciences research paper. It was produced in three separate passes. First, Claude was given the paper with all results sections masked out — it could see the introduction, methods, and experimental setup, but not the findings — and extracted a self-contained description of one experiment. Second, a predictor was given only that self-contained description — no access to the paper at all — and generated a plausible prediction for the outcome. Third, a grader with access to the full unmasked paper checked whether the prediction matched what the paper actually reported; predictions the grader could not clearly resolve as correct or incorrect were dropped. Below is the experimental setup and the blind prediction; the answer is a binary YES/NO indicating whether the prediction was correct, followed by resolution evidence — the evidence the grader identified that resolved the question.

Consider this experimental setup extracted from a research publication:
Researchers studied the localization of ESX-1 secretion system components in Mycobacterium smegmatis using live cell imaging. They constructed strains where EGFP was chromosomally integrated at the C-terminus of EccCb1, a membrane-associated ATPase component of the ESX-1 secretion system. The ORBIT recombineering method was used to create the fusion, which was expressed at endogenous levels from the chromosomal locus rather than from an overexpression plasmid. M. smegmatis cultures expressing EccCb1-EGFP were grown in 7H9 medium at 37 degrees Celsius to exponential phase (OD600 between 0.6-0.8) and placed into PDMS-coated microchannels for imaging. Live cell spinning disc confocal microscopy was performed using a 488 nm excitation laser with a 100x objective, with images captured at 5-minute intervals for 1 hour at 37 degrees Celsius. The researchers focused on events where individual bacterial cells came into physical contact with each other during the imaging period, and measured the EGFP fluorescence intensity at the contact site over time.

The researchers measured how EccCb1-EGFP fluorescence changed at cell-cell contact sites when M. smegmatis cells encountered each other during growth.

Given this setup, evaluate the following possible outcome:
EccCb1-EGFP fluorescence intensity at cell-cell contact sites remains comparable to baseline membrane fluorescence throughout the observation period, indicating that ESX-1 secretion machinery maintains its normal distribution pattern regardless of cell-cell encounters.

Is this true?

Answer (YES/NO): NO